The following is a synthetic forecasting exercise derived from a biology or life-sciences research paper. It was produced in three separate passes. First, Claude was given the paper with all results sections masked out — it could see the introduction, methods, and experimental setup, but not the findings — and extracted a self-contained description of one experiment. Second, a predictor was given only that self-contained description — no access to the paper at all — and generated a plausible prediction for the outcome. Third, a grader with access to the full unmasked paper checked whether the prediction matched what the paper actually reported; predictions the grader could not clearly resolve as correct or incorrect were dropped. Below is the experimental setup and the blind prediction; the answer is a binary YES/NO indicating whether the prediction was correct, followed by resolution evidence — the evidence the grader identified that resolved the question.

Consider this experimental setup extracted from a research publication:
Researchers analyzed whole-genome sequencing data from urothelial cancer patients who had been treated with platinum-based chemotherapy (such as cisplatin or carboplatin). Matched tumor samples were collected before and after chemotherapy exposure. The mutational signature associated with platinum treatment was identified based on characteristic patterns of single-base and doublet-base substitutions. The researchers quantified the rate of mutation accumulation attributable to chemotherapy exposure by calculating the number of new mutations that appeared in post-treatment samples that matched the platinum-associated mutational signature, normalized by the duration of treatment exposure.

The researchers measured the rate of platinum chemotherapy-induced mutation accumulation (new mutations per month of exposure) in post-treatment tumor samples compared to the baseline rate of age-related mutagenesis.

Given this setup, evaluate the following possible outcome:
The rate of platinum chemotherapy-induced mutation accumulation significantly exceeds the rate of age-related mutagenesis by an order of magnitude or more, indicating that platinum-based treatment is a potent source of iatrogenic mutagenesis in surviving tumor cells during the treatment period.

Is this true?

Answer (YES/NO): YES